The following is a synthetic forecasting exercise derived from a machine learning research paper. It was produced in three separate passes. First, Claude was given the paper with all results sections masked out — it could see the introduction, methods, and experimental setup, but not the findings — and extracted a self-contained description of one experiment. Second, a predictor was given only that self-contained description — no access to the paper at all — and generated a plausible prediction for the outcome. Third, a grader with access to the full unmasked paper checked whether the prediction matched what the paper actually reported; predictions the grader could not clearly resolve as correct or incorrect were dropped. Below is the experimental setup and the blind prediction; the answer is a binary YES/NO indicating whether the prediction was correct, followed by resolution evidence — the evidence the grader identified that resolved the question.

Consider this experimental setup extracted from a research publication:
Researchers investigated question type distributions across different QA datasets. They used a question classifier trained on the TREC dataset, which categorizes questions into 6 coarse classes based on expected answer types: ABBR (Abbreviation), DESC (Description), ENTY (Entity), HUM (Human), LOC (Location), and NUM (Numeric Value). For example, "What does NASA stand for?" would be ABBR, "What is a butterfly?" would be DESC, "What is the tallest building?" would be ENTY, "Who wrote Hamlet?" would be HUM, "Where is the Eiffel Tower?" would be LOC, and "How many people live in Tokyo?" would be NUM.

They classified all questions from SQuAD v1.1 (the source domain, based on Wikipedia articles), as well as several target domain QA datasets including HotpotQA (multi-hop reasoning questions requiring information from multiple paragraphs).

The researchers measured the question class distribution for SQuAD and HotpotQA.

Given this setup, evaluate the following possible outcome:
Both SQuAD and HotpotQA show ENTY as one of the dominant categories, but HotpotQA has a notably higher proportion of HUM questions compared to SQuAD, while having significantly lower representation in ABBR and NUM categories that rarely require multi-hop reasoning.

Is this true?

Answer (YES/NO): YES